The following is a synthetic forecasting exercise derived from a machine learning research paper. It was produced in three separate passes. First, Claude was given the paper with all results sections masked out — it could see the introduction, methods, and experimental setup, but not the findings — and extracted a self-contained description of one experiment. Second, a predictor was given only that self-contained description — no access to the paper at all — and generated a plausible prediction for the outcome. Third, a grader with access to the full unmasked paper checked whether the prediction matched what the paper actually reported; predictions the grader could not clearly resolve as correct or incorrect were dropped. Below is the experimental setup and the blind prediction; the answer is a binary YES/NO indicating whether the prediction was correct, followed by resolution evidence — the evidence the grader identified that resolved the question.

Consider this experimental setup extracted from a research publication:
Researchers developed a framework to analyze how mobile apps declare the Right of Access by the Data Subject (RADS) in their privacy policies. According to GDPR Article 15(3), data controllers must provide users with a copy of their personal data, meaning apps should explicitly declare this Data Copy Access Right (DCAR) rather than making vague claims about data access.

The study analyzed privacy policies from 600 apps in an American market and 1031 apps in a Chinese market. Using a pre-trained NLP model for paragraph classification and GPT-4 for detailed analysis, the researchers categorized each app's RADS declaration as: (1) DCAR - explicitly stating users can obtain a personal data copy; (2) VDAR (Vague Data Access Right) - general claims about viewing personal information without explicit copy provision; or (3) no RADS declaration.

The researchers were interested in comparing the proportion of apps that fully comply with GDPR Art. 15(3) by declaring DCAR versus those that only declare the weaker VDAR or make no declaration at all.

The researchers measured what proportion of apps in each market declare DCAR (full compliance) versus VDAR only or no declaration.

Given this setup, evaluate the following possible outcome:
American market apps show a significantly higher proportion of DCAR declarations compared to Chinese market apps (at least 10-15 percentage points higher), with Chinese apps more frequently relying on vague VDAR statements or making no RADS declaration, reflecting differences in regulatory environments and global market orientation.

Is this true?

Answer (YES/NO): YES